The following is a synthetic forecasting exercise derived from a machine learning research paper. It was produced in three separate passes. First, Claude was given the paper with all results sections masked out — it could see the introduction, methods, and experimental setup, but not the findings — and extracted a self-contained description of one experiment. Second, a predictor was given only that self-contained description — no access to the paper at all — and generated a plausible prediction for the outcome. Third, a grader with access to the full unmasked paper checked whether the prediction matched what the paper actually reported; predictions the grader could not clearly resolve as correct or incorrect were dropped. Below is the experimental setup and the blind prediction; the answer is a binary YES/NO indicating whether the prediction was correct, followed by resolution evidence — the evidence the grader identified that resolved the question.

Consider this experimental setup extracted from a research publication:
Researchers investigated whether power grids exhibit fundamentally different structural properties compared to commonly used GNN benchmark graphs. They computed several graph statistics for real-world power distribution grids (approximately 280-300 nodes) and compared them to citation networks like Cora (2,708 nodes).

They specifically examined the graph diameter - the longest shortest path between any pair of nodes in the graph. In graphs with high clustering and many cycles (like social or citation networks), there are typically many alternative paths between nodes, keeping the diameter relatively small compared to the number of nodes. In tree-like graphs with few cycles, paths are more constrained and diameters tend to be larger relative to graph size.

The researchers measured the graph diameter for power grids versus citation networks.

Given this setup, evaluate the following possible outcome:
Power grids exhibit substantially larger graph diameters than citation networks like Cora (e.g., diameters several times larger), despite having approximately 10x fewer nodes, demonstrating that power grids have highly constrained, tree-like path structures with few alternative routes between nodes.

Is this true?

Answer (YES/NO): YES